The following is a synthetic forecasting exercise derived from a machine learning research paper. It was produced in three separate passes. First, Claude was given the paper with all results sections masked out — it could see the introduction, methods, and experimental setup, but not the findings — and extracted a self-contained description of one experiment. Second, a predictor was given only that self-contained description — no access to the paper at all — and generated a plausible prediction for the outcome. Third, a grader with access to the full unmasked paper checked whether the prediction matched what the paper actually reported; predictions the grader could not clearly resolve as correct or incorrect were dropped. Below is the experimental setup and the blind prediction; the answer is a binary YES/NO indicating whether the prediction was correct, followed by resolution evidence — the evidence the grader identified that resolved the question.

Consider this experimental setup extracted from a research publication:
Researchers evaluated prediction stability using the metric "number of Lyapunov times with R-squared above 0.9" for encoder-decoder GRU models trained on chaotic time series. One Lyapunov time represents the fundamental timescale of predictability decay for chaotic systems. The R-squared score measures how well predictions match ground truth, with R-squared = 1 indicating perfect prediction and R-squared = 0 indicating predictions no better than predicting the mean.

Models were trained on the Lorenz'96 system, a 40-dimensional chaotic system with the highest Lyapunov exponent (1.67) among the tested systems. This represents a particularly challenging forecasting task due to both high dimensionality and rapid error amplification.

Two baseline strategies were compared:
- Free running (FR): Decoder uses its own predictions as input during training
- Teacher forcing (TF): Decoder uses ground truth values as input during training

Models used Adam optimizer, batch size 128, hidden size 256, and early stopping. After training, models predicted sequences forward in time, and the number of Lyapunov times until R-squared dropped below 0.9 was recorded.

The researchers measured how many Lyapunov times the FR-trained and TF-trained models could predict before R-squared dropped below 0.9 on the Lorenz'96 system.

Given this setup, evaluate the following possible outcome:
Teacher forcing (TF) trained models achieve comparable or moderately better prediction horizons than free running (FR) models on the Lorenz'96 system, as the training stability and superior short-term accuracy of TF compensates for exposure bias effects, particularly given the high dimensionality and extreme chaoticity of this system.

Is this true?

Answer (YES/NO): YES